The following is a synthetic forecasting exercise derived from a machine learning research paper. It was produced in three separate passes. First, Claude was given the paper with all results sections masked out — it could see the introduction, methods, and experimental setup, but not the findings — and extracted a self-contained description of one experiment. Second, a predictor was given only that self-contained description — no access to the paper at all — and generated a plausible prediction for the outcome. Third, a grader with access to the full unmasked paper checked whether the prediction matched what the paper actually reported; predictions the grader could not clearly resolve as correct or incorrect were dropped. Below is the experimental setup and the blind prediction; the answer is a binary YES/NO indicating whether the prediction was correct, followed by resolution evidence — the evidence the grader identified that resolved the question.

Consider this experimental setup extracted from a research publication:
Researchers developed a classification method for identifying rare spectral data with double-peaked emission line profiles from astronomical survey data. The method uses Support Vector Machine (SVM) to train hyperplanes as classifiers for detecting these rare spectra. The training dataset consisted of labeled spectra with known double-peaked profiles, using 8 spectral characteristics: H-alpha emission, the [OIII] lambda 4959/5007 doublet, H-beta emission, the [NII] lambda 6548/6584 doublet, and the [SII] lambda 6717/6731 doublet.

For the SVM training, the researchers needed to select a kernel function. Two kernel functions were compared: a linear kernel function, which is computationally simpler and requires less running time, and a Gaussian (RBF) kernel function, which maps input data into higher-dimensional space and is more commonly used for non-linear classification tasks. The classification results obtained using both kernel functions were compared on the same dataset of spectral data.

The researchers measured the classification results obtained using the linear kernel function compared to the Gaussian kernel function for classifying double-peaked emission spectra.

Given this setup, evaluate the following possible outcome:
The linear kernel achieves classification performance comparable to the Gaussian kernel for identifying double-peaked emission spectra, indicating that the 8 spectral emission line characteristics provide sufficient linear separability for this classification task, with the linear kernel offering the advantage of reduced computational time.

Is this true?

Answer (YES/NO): YES